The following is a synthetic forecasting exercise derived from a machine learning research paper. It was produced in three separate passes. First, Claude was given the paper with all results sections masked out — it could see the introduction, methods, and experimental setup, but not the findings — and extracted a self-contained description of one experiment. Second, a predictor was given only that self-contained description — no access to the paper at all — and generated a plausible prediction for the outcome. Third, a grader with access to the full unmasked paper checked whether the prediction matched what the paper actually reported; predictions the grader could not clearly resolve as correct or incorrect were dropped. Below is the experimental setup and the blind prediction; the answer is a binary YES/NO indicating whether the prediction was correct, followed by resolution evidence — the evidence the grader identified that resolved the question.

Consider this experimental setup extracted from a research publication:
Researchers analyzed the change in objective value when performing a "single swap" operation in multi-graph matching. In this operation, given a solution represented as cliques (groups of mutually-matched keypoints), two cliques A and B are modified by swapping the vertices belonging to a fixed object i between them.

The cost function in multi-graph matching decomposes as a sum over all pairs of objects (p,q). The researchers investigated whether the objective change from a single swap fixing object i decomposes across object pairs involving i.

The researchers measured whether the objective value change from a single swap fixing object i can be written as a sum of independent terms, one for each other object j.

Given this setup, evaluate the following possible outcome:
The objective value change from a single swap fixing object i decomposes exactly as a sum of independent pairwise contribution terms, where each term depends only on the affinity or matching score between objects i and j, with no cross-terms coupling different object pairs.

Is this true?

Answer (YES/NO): YES